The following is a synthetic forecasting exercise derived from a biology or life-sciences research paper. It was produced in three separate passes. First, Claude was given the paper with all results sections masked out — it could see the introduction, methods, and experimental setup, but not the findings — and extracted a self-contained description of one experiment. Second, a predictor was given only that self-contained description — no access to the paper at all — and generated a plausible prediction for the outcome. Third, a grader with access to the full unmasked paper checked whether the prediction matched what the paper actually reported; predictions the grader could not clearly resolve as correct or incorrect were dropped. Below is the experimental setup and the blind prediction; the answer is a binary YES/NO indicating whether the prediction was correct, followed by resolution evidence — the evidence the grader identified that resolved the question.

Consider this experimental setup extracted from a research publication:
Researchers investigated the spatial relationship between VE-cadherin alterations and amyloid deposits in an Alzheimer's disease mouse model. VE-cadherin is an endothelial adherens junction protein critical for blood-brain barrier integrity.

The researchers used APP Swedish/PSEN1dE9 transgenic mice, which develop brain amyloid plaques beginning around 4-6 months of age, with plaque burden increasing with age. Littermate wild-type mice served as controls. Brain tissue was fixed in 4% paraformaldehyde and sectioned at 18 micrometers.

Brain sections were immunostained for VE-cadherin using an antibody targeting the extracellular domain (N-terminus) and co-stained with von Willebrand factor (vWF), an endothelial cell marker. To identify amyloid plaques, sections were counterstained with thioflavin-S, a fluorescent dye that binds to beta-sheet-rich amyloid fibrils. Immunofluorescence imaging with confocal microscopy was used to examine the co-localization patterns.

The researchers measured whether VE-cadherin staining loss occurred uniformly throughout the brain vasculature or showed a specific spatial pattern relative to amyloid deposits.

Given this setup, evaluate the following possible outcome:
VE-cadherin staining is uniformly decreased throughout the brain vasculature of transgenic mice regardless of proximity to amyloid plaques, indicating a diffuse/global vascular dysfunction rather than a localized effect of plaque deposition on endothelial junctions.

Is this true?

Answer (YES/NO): NO